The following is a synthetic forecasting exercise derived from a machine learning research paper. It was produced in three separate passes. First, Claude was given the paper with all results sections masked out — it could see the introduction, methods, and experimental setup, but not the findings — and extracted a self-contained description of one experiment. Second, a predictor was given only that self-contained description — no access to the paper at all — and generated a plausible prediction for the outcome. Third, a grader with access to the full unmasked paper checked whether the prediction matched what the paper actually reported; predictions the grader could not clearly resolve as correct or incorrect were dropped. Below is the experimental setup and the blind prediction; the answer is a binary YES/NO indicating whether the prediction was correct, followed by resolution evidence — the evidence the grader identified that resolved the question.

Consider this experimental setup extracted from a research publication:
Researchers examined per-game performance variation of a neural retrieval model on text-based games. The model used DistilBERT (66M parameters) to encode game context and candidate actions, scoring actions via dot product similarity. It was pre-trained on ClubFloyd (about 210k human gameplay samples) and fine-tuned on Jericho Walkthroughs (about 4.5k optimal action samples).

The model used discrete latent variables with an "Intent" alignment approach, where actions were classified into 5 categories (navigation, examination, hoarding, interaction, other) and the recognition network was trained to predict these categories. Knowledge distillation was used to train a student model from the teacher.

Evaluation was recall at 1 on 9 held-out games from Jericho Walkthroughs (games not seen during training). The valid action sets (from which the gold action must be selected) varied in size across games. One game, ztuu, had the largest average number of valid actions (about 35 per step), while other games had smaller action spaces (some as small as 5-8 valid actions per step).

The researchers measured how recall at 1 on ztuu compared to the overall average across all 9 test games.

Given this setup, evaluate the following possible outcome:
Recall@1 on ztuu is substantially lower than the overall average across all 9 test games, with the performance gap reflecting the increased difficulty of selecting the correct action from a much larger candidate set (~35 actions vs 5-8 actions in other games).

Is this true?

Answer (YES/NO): YES